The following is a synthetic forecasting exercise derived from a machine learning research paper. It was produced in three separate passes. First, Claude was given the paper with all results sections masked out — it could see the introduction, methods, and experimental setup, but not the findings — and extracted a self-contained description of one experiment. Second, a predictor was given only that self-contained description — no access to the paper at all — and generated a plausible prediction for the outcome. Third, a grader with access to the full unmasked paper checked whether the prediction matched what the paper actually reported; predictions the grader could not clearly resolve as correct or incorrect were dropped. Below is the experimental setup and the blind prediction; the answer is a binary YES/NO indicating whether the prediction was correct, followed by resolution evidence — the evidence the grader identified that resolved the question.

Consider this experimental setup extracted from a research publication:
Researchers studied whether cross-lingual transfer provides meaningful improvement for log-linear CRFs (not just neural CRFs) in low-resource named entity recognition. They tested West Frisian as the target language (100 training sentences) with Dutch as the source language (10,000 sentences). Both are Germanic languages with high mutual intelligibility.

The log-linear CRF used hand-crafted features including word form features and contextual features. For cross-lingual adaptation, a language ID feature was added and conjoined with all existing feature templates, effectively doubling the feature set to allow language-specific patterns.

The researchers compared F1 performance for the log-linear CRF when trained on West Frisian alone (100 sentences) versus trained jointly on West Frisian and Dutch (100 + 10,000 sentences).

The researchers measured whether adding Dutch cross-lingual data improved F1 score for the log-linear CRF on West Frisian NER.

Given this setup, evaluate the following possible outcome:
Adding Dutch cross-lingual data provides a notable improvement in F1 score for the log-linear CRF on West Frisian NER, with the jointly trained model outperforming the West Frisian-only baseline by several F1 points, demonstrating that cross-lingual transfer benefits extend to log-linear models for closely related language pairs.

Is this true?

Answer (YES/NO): YES